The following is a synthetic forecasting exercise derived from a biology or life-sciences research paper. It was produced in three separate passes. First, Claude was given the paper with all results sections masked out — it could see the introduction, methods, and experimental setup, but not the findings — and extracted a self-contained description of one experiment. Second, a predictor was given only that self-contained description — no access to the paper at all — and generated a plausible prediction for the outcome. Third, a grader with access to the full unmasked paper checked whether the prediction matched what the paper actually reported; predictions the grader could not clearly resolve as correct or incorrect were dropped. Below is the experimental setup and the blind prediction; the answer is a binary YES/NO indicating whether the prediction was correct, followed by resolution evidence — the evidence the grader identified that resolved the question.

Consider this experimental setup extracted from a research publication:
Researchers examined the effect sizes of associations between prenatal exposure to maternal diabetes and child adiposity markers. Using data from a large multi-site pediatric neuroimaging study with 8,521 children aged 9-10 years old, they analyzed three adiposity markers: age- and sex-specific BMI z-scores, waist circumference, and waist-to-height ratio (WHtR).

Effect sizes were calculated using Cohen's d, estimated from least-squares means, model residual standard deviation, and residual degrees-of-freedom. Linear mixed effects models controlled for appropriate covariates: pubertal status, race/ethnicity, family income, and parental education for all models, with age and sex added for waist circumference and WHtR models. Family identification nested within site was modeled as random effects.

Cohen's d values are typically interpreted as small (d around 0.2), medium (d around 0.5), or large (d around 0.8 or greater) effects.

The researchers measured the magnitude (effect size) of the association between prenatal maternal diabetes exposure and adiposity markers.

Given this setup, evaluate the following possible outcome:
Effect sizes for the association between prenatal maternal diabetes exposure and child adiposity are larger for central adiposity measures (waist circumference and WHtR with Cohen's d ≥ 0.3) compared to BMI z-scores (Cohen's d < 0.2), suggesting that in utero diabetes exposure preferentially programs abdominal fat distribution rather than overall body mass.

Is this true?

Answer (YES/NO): NO